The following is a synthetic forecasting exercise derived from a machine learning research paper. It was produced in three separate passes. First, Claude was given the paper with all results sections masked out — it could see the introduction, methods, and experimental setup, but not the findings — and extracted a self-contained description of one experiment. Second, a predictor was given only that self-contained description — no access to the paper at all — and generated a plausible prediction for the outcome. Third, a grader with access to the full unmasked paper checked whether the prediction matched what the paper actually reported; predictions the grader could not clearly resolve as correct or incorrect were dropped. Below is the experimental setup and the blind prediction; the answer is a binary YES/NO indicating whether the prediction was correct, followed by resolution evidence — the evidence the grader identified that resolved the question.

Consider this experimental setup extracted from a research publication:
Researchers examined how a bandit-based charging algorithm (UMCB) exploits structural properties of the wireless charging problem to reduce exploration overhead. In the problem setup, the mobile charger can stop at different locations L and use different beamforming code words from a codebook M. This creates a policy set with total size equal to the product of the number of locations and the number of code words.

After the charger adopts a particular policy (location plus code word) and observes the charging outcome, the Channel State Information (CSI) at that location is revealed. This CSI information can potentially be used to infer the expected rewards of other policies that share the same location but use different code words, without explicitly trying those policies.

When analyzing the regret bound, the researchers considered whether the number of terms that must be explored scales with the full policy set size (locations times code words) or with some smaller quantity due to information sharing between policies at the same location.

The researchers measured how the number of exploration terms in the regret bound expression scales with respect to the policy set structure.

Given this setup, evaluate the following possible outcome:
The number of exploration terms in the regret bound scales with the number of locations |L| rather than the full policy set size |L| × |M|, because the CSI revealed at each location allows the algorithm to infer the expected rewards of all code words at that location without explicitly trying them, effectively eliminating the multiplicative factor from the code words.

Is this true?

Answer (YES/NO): YES